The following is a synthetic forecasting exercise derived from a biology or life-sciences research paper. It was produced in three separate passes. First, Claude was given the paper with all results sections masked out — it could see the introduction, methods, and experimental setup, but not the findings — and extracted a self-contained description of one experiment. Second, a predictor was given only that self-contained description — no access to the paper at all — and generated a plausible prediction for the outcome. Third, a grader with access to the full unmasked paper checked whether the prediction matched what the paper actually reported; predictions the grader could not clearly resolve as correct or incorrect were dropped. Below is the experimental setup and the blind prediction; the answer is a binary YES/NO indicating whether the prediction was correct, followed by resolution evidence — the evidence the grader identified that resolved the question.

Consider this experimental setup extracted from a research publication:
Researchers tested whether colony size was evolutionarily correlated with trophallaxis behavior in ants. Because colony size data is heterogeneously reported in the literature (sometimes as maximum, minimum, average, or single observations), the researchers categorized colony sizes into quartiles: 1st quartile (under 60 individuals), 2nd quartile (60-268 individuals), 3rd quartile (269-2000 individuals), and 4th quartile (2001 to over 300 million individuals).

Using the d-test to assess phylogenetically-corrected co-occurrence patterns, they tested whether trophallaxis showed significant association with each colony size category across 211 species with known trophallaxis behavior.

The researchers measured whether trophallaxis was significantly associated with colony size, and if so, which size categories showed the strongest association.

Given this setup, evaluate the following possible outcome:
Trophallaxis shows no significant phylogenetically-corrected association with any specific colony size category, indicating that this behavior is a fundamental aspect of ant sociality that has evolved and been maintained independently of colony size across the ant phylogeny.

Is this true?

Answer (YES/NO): NO